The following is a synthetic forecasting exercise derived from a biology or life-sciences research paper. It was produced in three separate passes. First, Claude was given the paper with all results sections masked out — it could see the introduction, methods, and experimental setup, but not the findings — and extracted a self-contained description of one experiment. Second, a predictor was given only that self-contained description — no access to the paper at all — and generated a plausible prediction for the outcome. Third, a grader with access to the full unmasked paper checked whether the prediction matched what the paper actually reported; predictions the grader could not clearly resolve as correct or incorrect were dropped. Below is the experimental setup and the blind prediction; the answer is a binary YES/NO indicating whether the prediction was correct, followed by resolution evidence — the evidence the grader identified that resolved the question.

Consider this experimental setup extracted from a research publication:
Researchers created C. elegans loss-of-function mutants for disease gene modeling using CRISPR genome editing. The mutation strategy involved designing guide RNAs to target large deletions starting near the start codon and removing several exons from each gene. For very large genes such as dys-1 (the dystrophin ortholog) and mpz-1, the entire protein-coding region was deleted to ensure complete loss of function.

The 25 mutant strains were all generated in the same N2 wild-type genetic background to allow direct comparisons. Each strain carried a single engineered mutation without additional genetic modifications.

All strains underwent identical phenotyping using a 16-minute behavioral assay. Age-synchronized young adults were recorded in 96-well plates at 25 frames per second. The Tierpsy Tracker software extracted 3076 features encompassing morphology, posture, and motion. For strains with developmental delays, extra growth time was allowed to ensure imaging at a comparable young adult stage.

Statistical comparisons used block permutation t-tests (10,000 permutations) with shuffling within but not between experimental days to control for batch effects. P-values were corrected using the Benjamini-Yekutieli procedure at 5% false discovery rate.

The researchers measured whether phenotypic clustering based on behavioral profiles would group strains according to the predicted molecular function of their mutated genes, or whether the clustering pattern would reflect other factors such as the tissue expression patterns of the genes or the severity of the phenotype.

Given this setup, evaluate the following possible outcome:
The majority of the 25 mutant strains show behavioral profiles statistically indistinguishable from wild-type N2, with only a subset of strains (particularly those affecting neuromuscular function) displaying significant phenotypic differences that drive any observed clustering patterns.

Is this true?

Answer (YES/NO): NO